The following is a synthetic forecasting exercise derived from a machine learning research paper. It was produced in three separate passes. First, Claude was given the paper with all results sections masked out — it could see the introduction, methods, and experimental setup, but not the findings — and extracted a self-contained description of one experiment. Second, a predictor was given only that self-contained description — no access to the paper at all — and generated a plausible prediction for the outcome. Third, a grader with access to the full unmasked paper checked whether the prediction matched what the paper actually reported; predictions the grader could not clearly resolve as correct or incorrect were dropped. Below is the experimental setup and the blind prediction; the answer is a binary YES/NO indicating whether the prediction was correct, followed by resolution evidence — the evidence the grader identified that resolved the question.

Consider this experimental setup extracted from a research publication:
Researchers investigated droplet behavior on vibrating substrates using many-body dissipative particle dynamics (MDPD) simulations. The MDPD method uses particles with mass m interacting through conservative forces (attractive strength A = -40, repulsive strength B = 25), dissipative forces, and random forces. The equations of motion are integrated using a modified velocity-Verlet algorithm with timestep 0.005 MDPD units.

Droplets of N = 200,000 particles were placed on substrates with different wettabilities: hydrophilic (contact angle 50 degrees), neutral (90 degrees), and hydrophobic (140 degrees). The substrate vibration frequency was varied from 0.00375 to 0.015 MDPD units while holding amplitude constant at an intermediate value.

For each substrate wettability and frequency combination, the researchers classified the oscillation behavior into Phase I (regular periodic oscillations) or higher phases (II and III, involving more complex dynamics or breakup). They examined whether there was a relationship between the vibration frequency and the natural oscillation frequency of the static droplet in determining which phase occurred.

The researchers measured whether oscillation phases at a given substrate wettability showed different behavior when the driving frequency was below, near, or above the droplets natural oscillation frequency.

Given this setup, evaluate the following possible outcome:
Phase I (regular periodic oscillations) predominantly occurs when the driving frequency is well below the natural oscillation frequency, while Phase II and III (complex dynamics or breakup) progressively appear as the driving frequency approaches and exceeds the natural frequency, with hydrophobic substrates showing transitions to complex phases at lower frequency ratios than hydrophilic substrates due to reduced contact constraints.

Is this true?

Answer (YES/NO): NO